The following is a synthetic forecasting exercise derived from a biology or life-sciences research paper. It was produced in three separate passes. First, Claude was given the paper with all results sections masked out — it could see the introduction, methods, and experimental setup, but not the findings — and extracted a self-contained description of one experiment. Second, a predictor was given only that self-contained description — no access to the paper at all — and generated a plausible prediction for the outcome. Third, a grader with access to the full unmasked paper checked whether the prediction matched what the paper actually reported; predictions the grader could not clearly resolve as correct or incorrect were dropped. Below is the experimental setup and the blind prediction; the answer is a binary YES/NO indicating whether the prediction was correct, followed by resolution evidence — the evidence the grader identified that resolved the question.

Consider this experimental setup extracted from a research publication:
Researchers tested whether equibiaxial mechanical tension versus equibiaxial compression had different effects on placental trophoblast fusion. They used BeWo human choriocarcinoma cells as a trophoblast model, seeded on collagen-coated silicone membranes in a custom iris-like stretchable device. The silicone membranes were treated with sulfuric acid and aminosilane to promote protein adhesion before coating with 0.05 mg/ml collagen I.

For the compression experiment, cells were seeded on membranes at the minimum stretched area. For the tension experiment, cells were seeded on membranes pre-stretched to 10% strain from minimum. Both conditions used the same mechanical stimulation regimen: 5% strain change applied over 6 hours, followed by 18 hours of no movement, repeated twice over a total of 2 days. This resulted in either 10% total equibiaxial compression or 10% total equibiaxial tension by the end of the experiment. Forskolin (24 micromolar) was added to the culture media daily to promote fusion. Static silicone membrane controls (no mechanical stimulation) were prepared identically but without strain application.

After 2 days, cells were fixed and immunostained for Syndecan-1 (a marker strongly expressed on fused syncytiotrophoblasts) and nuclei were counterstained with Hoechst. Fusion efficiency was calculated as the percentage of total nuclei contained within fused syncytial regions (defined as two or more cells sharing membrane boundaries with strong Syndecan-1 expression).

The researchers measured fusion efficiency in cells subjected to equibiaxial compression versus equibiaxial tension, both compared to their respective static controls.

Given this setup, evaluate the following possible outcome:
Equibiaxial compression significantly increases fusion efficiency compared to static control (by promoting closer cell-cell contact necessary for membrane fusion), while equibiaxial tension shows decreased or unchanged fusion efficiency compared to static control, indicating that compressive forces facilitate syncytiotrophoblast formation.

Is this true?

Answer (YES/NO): YES